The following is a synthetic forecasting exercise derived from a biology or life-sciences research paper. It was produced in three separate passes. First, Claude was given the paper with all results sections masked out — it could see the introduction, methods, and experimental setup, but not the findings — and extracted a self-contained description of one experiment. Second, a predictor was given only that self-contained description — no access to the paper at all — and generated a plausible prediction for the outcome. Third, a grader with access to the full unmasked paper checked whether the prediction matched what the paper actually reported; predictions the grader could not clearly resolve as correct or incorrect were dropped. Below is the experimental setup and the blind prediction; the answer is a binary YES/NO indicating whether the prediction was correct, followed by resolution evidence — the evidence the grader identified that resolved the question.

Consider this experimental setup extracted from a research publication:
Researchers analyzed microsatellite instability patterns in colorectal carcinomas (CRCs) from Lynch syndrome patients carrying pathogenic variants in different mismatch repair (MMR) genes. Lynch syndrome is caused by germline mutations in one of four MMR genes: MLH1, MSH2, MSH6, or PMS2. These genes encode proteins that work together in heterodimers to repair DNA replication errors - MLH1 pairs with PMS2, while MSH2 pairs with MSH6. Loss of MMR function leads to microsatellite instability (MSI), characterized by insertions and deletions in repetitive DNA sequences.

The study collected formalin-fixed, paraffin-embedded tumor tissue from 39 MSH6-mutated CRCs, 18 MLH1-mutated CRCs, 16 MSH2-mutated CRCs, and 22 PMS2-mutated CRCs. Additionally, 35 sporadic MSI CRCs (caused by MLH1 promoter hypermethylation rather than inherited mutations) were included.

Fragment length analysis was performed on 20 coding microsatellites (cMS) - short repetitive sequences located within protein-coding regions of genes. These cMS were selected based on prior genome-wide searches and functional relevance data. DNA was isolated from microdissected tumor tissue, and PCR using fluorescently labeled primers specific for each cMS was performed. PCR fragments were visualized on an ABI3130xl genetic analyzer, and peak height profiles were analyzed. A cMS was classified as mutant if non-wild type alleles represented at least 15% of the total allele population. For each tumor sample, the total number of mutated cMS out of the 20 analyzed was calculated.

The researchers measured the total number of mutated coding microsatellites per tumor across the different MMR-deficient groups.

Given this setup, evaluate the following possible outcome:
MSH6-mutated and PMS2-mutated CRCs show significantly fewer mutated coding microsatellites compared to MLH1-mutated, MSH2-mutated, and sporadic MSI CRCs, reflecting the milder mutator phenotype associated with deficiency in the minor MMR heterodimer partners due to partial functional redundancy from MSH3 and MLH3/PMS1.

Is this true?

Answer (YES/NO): NO